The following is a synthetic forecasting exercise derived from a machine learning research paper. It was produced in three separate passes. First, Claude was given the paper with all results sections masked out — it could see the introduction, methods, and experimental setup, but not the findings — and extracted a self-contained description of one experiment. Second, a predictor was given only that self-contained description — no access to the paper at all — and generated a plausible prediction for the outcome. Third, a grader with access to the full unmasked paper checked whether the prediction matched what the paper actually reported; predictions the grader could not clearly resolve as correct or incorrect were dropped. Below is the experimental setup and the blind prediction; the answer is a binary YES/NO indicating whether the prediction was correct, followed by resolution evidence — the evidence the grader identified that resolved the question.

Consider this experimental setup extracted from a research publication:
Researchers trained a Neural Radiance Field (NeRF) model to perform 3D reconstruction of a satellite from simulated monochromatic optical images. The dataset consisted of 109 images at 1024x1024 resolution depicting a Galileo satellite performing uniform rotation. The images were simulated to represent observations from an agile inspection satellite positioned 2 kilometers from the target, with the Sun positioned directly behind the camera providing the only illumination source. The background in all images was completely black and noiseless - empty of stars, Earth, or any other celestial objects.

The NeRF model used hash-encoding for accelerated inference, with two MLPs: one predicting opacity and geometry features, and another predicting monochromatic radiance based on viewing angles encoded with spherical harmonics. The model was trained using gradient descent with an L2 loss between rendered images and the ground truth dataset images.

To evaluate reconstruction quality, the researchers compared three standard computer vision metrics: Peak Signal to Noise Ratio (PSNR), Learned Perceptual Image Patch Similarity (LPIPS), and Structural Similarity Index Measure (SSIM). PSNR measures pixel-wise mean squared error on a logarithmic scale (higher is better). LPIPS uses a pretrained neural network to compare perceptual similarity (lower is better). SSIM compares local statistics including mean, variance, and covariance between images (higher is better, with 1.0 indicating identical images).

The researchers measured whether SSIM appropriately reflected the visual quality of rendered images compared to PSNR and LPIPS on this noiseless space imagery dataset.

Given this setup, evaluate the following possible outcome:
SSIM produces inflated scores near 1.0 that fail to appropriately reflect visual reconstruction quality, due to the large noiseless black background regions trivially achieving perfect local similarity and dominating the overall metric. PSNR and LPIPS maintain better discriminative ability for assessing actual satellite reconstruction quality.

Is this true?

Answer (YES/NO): NO